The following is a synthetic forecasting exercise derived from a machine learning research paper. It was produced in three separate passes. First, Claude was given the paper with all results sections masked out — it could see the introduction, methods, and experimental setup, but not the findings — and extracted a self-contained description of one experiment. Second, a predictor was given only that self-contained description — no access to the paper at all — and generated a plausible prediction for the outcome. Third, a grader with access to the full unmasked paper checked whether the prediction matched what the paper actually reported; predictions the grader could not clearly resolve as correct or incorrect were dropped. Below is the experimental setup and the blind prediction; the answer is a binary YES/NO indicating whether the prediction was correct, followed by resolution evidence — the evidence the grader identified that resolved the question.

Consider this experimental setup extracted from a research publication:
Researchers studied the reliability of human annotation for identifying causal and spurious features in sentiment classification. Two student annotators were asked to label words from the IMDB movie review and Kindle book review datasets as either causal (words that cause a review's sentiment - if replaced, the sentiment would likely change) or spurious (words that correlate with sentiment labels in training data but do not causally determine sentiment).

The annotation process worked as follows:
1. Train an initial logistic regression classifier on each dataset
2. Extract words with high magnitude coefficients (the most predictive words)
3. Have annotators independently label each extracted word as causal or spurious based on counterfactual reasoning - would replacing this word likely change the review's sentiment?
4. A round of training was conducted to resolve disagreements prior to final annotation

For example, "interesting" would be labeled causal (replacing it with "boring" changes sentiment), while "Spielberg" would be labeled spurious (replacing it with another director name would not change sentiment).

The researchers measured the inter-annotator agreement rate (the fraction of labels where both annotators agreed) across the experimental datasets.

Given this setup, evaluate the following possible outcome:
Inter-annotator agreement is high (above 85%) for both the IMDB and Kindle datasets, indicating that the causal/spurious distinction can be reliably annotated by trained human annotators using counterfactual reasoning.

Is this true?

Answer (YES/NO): YES